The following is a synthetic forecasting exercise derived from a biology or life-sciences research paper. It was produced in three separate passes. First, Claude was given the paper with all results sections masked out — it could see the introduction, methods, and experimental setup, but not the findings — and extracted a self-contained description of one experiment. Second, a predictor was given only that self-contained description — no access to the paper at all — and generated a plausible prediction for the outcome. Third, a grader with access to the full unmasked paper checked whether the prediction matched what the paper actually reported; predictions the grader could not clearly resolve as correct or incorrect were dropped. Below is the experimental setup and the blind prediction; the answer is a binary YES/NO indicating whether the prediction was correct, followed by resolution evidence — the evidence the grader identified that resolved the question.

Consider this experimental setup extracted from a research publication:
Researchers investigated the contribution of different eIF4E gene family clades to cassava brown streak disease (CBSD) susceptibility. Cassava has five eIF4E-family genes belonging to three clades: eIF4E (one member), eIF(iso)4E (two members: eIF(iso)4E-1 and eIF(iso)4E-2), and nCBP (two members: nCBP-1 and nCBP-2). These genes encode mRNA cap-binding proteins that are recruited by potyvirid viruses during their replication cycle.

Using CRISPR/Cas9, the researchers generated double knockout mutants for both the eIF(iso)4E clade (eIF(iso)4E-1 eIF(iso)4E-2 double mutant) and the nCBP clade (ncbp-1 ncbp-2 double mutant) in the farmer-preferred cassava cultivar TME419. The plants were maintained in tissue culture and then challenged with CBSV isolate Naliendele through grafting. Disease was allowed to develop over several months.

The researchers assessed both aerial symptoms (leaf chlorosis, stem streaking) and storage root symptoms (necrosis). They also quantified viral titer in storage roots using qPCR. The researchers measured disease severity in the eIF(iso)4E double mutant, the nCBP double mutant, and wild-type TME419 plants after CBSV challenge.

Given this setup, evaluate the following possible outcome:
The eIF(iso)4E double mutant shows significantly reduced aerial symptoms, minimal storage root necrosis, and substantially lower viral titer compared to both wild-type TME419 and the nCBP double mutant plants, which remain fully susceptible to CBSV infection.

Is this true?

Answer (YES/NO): NO